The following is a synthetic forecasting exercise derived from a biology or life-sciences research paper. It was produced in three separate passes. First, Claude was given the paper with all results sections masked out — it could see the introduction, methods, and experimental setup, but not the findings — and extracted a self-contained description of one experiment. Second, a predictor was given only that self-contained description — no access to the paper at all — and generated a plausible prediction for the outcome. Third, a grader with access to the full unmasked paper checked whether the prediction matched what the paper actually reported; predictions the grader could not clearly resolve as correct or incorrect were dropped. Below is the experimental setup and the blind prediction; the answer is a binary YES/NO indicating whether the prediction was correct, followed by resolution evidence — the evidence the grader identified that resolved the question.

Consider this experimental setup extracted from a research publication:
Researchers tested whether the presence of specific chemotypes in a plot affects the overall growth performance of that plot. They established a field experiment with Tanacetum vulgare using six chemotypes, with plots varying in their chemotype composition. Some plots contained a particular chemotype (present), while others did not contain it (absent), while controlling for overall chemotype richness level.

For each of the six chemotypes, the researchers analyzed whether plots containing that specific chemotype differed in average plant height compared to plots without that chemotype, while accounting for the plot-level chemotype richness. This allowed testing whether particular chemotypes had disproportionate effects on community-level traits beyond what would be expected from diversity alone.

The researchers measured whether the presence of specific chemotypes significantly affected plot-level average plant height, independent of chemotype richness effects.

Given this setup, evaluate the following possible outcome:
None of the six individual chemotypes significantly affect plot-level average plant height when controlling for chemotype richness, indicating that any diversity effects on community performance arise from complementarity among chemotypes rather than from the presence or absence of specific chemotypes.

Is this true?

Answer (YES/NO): NO